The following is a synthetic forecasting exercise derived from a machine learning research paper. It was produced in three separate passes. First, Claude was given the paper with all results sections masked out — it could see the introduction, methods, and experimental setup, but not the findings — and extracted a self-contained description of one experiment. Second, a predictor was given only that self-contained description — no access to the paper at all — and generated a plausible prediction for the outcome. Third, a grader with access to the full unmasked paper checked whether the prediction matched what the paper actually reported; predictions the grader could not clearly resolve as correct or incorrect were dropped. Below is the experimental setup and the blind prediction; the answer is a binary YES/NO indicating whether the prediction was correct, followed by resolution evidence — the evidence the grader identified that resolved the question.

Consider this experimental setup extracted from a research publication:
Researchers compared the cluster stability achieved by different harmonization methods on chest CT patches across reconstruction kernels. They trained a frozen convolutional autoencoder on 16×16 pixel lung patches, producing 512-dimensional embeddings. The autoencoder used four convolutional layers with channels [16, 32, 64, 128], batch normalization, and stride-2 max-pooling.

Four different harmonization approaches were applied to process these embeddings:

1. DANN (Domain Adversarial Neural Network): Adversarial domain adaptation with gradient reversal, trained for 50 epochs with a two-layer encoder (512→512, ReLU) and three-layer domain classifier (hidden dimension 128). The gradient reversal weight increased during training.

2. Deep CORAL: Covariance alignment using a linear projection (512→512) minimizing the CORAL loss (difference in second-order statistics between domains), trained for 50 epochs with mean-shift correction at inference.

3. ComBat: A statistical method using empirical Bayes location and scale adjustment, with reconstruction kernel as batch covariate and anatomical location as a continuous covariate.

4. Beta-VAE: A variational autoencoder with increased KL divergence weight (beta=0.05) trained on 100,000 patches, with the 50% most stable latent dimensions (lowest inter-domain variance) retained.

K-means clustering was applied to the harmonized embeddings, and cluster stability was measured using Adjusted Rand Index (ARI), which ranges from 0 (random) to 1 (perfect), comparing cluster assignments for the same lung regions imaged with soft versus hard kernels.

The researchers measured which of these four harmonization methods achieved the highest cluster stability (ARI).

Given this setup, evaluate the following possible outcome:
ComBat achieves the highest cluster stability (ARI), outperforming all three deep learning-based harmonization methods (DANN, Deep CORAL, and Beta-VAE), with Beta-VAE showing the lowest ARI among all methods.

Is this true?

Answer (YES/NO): NO